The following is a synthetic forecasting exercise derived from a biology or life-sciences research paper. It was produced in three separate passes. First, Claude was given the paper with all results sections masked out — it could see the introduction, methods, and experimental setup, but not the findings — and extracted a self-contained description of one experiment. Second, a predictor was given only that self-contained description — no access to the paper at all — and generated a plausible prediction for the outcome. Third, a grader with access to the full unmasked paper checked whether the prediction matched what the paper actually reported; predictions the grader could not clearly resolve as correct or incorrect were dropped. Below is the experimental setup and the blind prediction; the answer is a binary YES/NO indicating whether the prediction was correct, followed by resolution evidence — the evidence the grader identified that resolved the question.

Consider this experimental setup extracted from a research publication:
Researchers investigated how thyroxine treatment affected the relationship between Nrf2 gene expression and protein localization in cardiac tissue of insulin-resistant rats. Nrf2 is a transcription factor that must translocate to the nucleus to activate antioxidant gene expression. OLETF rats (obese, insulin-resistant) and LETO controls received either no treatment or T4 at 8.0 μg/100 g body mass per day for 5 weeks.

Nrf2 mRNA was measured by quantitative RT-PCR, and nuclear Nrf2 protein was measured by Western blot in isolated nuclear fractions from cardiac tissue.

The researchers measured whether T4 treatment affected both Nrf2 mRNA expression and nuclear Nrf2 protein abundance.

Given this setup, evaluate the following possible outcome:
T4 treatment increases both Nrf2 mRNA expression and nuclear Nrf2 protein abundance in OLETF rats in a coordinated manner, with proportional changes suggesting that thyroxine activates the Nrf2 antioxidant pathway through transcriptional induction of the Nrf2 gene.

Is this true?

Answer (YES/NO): YES